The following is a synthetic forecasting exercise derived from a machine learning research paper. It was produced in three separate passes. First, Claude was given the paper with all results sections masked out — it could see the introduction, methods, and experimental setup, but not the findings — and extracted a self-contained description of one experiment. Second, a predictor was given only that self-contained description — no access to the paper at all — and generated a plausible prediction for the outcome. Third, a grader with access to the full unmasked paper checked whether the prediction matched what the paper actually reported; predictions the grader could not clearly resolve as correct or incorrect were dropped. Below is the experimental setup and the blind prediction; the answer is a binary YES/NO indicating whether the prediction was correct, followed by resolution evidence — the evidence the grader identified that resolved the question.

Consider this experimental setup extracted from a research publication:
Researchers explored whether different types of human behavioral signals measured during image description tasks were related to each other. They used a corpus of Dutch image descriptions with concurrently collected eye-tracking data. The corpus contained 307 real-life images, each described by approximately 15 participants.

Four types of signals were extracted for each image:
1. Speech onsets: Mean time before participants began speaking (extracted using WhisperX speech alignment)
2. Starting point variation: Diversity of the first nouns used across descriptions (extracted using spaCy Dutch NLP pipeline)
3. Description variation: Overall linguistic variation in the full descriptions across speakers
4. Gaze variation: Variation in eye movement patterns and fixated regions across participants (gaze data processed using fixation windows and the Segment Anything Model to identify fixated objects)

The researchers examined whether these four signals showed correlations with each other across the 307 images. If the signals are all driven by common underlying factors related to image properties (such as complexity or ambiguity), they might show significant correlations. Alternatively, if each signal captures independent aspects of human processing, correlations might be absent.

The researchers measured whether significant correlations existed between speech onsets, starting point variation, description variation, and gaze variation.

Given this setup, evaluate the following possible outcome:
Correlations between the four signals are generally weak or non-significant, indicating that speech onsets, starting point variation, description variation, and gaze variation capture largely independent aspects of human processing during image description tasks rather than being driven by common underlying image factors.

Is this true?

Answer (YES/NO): NO